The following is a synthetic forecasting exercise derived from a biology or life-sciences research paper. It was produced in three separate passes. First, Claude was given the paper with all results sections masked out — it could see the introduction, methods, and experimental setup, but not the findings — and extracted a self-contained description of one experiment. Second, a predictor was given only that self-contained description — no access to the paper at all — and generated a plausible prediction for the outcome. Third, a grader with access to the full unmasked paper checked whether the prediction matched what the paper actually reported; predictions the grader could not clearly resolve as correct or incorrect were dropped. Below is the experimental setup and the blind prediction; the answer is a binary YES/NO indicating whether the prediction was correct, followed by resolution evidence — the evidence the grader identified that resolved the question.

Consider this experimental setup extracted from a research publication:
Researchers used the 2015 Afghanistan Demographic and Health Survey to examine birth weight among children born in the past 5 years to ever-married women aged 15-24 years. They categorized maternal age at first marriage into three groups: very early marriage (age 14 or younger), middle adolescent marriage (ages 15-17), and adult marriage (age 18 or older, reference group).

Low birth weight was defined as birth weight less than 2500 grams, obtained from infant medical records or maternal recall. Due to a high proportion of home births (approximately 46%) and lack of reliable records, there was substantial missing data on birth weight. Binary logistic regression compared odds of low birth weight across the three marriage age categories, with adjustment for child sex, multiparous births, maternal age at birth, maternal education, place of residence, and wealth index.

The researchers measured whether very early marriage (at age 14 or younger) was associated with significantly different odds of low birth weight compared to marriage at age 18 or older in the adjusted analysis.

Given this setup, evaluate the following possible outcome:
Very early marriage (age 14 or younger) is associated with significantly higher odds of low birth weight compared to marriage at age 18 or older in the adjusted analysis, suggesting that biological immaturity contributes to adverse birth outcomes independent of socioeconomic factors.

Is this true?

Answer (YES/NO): NO